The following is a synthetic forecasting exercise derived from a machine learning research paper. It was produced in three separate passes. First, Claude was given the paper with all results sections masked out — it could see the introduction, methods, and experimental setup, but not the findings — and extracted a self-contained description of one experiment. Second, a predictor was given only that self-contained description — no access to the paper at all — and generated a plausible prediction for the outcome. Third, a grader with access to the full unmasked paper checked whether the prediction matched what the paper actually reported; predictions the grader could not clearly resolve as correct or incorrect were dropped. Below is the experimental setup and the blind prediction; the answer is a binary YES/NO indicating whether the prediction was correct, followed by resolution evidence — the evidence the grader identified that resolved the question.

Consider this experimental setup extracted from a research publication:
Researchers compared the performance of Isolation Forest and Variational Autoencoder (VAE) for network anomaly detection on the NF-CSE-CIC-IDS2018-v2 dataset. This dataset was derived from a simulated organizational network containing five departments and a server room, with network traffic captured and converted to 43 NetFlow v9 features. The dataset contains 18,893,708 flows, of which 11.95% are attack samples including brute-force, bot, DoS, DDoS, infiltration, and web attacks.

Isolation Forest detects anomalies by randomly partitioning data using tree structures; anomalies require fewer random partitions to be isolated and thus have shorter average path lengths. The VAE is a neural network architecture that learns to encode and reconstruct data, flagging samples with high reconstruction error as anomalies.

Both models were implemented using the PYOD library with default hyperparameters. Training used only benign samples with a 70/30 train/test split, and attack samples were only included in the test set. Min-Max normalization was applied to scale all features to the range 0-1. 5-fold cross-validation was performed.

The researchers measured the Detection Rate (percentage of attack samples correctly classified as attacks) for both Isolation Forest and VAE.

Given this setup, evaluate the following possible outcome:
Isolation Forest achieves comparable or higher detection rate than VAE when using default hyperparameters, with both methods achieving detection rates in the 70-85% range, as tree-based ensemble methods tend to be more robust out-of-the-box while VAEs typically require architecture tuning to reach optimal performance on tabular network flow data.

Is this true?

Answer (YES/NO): NO